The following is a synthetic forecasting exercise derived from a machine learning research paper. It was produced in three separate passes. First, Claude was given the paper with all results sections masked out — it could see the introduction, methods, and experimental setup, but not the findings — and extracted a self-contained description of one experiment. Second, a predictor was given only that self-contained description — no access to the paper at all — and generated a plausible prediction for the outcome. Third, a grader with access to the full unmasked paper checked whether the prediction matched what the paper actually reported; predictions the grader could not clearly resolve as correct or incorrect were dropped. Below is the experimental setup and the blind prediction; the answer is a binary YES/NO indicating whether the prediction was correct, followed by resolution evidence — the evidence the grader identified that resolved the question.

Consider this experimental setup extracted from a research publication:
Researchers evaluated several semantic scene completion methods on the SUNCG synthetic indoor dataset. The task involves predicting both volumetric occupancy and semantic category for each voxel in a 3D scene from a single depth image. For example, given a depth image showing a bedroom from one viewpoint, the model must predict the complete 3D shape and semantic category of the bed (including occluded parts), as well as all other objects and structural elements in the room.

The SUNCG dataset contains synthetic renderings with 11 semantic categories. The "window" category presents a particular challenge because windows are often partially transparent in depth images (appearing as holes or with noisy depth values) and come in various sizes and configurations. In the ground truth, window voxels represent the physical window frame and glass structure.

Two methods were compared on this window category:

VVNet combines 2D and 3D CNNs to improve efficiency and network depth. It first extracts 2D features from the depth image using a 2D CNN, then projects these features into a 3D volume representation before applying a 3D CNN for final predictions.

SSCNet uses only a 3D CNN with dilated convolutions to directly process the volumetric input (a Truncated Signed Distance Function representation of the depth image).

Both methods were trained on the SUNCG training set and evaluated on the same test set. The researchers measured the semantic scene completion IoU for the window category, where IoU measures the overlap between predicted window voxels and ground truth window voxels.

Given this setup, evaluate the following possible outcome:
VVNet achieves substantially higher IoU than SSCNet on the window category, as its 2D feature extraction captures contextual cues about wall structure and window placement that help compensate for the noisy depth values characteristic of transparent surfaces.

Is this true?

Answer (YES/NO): YES